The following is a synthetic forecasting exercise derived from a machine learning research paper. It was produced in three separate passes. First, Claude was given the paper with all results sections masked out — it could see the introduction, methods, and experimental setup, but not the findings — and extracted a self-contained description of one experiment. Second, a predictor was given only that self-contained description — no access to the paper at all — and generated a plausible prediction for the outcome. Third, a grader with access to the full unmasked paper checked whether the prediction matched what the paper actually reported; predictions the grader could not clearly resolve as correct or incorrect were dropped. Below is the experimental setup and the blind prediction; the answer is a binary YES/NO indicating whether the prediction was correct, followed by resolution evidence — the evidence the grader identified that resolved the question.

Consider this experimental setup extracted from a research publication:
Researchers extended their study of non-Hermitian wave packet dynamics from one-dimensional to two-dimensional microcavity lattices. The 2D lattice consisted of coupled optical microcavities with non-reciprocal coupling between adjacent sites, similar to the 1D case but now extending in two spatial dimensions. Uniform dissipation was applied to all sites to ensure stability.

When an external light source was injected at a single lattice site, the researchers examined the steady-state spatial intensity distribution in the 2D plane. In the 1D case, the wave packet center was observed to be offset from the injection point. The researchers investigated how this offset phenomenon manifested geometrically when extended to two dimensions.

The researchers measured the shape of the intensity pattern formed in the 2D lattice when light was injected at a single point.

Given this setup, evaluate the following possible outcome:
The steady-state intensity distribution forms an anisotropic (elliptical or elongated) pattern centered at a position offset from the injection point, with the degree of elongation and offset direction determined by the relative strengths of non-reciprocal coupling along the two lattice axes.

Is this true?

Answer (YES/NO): NO